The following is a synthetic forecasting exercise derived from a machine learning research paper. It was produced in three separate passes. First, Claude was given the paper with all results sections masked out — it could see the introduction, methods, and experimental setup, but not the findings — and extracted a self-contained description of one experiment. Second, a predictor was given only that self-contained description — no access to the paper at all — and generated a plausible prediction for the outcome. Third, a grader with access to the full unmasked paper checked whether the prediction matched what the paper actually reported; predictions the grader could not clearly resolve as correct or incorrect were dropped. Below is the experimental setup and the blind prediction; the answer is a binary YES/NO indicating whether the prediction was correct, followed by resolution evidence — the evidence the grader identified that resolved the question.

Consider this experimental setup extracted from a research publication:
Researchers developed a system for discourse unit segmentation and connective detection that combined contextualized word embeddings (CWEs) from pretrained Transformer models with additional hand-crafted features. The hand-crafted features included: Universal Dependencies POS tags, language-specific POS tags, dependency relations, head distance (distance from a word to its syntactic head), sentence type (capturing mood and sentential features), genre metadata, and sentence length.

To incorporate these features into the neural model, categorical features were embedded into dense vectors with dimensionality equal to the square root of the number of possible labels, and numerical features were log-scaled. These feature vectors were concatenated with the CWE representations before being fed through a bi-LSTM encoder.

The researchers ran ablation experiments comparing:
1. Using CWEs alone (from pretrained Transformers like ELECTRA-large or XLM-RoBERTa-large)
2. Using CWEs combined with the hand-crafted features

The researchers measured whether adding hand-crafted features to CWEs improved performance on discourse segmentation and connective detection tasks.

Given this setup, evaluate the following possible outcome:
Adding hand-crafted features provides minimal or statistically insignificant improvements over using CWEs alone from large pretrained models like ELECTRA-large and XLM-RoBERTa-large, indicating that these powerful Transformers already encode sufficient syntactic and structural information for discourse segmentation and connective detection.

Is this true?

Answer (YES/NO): NO